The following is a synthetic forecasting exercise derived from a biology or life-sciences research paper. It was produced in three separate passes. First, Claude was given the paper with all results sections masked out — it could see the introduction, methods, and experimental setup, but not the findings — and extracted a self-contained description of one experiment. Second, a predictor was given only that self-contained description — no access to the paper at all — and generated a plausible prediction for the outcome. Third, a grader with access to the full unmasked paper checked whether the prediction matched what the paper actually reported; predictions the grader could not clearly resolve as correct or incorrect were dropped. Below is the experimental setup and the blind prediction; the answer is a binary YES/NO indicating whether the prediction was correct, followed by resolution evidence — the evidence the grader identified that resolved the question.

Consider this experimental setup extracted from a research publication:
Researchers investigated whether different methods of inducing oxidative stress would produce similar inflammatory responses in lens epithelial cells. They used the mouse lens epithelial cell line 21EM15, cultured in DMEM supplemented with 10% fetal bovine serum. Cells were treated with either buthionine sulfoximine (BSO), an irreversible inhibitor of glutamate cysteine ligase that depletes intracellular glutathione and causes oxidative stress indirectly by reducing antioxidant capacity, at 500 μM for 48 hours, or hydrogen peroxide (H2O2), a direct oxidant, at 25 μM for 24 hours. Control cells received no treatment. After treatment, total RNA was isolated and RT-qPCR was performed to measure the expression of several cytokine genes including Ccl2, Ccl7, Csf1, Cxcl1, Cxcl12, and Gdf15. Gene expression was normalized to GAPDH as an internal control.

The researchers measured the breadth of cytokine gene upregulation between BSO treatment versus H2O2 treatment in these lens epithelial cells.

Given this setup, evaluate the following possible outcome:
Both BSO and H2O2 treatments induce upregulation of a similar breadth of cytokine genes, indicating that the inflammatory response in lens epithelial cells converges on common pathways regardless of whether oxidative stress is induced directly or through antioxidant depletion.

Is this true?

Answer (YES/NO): NO